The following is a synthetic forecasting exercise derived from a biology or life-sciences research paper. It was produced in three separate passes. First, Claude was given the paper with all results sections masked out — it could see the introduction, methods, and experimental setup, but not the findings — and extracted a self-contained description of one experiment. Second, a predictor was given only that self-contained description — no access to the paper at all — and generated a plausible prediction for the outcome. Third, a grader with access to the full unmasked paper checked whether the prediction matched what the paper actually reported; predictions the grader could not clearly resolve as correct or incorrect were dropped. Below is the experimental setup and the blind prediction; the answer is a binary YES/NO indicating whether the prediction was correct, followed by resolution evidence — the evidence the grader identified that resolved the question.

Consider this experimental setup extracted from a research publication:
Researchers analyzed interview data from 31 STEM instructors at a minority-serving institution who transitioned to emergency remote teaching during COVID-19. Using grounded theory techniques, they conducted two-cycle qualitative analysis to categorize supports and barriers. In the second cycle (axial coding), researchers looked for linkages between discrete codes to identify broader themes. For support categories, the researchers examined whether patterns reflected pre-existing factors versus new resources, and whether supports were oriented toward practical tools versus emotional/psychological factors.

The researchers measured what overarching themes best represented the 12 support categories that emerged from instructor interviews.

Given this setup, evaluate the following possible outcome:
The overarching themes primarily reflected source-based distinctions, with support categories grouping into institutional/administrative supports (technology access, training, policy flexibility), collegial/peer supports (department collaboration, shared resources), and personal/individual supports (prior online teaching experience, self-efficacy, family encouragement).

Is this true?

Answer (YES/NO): NO